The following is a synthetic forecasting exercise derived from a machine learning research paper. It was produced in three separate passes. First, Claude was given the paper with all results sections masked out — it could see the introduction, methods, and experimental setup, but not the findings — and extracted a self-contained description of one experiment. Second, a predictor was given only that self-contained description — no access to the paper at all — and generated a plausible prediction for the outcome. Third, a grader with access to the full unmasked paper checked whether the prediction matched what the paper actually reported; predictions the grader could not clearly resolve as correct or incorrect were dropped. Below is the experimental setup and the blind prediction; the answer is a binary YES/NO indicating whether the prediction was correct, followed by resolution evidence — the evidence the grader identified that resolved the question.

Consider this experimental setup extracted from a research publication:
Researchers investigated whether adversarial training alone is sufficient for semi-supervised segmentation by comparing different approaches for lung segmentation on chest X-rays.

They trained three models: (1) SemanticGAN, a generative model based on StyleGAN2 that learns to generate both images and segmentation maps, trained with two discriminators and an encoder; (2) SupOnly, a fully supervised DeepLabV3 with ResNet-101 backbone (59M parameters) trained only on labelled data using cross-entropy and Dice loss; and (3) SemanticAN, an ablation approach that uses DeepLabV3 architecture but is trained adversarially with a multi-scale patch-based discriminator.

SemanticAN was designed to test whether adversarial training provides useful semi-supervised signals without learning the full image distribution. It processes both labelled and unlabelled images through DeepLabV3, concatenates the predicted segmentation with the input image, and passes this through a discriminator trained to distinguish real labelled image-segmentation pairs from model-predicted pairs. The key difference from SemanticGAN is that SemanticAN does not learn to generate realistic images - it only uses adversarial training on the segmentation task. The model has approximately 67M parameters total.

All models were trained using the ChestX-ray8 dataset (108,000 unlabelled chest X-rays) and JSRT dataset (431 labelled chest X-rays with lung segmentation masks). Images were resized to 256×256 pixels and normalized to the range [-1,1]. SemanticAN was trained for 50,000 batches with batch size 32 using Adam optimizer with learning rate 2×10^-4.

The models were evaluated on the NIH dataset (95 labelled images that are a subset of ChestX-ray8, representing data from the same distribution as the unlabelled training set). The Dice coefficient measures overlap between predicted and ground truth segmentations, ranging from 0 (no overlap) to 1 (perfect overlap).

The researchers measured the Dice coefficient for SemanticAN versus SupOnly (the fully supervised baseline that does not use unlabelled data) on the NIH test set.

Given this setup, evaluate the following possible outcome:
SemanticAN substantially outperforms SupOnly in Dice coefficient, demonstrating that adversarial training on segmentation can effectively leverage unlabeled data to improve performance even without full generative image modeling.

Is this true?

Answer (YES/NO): NO